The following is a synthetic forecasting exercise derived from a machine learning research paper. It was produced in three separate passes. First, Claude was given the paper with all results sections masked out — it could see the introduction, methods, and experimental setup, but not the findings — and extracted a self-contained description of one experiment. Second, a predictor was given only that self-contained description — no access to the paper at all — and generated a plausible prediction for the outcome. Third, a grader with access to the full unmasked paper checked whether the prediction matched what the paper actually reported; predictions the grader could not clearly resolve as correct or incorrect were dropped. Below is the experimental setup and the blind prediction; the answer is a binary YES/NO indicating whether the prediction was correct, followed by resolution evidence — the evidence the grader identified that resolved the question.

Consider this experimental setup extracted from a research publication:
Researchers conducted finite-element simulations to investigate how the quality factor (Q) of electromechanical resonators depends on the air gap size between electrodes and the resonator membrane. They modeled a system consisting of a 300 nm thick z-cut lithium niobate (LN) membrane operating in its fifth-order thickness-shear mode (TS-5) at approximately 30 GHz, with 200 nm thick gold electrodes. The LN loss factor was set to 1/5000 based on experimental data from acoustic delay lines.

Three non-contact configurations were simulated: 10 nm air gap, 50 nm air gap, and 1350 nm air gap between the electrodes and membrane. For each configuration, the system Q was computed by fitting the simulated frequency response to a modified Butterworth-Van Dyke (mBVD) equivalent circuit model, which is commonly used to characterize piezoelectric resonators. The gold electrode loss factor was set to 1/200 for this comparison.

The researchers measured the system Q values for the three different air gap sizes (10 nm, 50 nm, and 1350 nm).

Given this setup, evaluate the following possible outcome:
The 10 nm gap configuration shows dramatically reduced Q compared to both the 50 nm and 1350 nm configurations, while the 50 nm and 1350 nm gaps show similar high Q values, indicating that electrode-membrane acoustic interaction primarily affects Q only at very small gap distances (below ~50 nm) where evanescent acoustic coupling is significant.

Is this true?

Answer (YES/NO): NO